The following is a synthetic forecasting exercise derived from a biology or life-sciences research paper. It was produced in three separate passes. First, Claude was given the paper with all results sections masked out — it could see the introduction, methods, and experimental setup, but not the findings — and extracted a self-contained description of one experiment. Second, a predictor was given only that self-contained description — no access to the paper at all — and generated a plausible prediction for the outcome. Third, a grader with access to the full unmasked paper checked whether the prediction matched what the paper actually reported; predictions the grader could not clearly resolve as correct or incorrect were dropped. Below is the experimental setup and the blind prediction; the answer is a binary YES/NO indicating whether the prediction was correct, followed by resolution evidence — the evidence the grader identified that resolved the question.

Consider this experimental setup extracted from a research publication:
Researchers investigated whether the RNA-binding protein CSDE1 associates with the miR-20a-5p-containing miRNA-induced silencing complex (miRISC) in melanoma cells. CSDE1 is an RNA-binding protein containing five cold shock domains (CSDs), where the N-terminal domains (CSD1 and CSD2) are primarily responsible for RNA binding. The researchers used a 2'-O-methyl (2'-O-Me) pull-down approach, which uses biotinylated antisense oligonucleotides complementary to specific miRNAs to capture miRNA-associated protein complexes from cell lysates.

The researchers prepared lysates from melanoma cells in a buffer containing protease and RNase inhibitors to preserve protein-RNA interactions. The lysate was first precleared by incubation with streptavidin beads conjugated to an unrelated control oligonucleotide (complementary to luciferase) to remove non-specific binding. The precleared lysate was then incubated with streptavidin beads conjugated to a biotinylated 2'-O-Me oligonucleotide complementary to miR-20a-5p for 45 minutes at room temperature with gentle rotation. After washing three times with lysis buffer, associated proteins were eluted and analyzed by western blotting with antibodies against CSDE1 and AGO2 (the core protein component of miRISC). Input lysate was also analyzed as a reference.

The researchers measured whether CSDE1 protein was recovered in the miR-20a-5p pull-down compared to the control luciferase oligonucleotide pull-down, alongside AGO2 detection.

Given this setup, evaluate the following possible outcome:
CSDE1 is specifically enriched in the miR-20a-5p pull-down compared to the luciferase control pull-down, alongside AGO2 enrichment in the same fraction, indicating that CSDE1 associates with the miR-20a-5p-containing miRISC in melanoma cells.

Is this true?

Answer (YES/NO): YES